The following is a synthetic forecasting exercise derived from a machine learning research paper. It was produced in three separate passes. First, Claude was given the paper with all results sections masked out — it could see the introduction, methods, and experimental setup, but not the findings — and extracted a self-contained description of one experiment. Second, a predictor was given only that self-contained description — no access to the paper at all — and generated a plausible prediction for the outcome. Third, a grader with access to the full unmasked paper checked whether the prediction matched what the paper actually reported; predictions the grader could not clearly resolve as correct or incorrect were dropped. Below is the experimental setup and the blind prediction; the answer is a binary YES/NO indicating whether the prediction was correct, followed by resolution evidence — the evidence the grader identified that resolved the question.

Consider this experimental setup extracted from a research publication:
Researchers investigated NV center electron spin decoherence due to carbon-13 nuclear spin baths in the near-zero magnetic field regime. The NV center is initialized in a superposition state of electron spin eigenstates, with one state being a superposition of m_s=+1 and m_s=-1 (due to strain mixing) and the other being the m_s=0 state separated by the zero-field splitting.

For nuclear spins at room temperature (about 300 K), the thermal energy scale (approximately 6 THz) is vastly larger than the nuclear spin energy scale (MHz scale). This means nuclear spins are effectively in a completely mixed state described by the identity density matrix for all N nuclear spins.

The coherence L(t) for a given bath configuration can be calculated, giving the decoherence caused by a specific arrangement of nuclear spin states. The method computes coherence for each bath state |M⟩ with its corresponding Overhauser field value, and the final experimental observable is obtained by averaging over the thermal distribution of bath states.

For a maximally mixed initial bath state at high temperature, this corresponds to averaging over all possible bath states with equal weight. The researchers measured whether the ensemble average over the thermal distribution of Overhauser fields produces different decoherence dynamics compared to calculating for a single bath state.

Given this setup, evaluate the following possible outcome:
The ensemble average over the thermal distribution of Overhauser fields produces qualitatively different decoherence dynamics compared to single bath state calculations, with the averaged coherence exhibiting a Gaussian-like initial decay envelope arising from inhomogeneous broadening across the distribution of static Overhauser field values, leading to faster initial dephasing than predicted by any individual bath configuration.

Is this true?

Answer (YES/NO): NO